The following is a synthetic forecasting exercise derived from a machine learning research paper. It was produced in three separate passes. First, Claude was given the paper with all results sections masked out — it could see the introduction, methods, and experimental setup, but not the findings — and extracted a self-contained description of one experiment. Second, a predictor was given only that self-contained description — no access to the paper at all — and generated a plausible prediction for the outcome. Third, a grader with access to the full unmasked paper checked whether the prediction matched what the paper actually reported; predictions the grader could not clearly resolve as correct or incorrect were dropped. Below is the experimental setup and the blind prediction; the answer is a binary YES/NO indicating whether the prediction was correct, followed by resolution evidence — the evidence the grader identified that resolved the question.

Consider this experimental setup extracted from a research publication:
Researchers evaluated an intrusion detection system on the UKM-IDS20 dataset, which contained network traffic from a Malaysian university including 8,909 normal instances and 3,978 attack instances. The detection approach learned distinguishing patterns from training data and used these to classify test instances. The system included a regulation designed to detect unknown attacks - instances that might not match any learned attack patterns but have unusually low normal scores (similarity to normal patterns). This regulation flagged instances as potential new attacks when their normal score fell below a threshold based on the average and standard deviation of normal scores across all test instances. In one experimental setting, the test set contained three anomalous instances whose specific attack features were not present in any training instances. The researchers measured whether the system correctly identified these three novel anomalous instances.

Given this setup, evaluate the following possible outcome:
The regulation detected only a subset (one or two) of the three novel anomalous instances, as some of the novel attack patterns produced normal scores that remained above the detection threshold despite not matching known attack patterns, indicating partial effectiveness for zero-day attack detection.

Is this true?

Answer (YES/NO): NO